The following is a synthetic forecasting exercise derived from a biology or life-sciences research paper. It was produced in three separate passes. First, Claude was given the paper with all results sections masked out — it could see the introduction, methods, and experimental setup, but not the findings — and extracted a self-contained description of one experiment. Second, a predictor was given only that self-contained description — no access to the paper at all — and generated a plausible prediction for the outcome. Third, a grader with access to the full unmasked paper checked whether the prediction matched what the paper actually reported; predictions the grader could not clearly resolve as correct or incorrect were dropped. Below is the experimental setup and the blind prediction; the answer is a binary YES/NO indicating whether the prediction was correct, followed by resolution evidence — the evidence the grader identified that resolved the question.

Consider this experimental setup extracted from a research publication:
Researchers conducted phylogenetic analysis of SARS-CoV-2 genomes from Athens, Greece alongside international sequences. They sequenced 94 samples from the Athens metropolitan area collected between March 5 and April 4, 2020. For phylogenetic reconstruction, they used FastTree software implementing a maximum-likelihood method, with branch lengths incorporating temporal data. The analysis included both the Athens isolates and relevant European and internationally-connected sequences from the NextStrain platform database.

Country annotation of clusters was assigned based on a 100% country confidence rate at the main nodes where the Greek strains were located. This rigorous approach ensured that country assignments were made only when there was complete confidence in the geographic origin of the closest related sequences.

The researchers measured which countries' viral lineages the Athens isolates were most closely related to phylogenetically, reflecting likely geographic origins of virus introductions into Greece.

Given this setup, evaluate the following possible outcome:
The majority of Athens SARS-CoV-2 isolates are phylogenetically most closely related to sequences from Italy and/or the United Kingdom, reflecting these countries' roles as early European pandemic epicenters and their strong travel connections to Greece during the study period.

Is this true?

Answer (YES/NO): YES